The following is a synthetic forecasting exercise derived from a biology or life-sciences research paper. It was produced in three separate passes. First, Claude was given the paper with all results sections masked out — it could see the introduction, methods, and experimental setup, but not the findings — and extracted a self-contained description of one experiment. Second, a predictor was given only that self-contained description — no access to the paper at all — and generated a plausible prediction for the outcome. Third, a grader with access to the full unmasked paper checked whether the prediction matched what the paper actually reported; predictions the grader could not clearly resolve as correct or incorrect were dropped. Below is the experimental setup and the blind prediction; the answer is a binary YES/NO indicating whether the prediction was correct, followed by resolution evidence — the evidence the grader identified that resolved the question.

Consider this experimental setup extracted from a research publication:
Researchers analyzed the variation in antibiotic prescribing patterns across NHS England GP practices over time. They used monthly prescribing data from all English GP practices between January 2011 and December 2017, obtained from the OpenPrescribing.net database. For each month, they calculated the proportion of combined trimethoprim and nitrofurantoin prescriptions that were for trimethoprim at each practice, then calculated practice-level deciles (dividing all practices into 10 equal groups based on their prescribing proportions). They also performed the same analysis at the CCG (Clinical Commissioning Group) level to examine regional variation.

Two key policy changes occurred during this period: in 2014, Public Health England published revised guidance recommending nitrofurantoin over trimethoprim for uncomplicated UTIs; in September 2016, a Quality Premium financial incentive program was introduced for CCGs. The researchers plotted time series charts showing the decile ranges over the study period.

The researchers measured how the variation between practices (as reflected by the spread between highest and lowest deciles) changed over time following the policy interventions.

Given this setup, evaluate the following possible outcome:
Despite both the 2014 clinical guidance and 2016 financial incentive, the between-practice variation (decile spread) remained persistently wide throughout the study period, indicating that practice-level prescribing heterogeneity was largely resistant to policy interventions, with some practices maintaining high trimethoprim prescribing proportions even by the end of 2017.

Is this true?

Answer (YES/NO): NO